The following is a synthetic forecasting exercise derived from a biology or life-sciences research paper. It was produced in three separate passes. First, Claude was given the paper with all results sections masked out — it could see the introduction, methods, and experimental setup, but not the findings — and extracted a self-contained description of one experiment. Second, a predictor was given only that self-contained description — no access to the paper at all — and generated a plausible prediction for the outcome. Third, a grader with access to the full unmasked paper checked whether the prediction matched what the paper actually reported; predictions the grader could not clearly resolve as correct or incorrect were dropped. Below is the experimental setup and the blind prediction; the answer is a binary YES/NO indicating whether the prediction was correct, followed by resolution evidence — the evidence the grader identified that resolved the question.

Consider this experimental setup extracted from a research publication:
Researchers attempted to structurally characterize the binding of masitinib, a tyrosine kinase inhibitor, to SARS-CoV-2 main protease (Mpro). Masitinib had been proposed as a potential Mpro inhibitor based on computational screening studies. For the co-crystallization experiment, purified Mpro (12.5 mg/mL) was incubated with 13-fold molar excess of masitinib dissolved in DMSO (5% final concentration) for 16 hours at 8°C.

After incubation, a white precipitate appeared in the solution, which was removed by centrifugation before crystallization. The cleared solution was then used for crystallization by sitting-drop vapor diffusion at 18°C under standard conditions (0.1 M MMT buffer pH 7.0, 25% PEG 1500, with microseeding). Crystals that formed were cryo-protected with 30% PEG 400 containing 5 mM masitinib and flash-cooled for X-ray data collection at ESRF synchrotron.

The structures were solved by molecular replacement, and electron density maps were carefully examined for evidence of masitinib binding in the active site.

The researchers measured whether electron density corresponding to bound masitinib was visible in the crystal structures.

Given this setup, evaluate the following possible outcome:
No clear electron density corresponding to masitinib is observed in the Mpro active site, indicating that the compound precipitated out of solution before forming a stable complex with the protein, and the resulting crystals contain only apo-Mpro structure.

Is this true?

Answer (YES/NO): YES